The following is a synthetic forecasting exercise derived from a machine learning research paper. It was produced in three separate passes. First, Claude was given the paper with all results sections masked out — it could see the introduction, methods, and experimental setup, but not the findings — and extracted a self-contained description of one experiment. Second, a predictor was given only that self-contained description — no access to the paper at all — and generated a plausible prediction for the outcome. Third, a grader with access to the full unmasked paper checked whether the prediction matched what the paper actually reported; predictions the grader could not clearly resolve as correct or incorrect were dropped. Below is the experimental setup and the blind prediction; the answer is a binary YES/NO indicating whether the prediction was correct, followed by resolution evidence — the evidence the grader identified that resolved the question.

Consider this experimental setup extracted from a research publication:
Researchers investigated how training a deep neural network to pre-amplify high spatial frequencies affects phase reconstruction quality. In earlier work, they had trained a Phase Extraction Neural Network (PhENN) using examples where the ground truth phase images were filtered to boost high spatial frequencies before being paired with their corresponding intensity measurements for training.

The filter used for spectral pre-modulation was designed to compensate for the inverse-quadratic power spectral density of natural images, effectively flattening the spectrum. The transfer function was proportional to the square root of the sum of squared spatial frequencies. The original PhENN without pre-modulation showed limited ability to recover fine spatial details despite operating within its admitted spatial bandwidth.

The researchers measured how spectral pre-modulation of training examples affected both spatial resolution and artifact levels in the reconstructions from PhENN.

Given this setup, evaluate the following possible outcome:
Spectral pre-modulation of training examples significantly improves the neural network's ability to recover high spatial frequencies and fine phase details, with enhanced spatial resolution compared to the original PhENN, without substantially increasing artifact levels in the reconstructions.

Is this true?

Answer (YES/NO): NO